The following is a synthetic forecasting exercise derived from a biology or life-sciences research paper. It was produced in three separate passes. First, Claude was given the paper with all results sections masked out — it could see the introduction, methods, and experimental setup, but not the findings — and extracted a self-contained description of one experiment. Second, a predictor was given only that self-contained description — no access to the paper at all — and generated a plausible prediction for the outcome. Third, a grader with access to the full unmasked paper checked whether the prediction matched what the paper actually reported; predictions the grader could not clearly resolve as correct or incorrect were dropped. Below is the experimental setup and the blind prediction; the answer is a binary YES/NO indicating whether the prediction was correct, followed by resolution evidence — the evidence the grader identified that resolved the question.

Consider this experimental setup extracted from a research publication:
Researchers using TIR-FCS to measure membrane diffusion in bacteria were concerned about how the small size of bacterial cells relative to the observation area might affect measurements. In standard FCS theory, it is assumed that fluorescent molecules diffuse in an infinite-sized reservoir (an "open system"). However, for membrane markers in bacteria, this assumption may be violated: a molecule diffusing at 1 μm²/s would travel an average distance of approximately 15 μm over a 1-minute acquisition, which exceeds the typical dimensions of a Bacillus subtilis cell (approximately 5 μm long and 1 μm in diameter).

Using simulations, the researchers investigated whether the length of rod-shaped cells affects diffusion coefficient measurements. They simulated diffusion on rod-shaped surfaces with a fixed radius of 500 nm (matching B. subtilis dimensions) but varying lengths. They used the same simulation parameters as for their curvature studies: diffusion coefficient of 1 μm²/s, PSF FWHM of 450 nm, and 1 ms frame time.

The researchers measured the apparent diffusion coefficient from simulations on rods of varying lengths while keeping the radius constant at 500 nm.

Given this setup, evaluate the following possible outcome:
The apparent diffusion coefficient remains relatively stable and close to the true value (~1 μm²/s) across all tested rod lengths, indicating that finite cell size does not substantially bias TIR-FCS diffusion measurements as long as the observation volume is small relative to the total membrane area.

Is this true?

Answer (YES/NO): NO